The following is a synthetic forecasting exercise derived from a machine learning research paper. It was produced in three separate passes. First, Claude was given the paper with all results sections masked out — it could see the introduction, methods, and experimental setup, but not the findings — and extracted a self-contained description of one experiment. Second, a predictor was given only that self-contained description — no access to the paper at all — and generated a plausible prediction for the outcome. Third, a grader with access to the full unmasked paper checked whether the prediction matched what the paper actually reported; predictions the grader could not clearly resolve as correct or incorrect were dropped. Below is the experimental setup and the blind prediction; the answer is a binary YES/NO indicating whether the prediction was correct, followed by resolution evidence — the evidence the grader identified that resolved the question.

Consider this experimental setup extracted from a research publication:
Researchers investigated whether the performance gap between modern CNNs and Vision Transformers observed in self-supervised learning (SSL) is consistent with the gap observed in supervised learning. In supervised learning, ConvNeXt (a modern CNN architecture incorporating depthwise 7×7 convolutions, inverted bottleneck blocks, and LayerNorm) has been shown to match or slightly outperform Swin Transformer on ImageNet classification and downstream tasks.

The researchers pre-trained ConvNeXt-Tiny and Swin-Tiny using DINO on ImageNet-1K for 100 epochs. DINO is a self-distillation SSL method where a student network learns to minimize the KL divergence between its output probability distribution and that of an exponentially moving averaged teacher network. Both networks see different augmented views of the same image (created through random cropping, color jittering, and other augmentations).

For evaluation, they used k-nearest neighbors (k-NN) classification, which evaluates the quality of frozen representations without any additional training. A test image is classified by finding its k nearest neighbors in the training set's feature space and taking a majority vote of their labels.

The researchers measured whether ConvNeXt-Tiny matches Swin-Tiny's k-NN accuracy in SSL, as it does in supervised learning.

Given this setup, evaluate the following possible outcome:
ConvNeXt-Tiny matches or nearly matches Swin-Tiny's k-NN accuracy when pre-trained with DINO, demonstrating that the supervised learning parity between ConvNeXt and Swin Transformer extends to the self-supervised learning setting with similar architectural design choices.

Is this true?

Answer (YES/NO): NO